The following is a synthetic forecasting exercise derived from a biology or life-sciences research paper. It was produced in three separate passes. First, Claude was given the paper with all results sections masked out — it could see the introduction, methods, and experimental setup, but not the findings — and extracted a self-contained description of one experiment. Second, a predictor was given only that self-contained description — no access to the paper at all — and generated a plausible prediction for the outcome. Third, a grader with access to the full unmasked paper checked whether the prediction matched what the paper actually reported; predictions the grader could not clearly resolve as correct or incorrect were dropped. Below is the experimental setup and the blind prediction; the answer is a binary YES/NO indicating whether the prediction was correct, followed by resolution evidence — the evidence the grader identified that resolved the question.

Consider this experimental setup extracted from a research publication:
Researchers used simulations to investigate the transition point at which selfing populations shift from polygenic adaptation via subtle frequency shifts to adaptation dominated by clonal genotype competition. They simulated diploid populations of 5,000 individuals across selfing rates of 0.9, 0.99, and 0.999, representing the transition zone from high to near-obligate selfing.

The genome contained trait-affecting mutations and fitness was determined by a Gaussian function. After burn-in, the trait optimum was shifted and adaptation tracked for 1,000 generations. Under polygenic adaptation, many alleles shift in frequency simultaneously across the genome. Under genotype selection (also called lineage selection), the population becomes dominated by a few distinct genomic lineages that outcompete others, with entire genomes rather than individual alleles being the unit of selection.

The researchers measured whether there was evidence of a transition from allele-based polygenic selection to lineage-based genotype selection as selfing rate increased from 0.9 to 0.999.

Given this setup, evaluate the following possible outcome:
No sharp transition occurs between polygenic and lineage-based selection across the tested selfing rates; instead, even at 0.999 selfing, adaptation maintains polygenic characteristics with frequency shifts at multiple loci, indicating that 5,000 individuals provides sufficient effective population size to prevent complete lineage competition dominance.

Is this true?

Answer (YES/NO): NO